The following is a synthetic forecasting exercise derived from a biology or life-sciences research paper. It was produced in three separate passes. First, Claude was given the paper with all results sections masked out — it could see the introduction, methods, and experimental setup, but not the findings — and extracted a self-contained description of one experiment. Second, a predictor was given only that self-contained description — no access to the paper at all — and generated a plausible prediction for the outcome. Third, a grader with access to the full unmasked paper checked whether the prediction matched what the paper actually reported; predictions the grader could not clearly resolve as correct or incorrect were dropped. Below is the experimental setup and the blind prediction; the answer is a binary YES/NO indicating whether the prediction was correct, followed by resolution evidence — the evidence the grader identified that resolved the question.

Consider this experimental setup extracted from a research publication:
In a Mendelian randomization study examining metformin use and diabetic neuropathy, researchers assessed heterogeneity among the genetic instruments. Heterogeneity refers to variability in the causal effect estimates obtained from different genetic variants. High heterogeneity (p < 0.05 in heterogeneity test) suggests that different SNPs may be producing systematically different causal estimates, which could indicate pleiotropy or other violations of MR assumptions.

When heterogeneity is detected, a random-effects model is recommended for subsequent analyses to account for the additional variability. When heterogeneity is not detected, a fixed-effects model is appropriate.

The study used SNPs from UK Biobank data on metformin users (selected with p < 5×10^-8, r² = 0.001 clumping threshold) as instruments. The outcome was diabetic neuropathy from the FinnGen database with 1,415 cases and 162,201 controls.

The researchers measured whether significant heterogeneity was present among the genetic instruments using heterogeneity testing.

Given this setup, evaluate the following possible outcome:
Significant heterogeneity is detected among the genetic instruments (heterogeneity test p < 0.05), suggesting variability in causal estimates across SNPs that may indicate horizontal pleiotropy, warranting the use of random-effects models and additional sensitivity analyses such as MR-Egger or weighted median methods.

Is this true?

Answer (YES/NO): NO